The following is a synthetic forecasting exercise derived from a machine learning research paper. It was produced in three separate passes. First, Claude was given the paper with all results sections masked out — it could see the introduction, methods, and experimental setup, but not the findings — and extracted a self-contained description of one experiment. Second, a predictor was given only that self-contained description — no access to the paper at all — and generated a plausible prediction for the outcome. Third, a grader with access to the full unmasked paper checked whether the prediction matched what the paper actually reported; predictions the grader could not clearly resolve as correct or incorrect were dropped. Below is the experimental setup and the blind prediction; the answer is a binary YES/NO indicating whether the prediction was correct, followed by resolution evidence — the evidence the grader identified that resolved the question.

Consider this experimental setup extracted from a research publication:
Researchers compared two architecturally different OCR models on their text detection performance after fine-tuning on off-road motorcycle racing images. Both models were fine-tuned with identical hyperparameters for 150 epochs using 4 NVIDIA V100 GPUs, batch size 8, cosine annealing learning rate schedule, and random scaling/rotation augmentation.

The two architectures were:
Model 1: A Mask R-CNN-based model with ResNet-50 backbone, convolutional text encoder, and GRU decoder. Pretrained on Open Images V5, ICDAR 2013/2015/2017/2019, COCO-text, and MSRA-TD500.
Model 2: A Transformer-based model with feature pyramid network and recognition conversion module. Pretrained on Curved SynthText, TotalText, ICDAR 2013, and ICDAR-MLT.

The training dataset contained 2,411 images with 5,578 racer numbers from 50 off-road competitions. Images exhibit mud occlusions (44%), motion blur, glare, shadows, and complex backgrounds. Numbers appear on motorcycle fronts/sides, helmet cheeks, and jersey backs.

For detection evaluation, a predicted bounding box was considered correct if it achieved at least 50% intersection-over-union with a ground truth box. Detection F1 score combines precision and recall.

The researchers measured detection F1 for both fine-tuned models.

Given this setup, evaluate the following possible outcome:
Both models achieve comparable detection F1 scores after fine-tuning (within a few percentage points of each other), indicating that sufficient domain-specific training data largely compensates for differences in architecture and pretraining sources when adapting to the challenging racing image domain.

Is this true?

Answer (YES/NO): YES